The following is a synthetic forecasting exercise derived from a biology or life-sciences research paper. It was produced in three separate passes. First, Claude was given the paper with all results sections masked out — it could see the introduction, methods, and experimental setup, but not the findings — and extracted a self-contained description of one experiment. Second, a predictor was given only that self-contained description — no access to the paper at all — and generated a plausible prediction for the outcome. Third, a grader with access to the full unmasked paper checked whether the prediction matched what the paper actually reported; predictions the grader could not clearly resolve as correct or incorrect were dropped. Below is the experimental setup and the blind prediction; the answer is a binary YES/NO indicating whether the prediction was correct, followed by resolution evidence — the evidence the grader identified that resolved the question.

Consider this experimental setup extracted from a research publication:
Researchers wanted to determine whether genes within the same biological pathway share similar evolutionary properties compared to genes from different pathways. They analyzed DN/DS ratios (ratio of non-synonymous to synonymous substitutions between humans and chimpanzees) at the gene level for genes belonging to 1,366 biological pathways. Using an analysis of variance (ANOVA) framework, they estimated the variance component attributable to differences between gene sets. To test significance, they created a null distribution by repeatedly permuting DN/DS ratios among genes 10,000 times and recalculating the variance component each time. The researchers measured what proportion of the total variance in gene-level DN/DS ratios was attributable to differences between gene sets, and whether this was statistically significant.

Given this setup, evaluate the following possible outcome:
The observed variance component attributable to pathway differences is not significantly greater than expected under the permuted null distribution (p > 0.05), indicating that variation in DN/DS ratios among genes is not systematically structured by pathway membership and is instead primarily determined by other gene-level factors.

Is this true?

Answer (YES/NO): NO